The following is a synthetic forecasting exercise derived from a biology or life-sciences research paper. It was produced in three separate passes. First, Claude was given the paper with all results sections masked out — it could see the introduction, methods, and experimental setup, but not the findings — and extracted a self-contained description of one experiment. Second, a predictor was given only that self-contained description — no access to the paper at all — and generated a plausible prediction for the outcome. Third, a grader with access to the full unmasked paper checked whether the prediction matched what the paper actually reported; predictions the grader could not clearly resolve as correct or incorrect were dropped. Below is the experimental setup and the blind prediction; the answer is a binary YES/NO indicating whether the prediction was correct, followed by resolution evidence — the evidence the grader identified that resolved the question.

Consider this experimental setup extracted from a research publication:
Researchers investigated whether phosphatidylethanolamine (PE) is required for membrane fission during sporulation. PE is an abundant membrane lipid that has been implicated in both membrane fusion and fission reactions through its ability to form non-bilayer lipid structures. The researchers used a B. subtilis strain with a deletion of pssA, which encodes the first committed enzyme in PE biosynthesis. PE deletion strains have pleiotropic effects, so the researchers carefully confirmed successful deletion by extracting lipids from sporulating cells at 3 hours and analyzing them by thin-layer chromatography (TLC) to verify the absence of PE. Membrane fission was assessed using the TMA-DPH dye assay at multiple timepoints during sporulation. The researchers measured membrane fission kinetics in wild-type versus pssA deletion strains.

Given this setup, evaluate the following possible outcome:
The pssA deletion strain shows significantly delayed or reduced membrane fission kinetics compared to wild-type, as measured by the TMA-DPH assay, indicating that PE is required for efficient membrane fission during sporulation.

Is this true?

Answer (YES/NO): NO